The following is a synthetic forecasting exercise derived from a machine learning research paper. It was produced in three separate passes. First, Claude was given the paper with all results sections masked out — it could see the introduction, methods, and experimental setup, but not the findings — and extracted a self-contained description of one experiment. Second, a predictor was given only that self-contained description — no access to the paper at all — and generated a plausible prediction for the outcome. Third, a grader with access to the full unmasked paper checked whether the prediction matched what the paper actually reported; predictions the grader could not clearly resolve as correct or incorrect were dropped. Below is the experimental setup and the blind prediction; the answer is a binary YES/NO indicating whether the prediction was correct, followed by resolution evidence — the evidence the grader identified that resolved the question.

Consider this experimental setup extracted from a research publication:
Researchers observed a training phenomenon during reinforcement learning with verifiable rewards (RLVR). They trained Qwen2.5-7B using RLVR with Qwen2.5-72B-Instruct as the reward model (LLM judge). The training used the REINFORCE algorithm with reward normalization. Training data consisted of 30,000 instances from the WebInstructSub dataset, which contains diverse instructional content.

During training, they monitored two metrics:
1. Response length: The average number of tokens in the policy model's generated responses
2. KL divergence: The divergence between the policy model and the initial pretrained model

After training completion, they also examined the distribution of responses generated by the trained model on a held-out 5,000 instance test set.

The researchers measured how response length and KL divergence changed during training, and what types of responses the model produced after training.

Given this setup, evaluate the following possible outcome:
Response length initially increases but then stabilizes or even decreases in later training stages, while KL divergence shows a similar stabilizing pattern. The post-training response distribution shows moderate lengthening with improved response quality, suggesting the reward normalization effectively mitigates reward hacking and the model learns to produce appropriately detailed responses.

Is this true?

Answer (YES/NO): NO